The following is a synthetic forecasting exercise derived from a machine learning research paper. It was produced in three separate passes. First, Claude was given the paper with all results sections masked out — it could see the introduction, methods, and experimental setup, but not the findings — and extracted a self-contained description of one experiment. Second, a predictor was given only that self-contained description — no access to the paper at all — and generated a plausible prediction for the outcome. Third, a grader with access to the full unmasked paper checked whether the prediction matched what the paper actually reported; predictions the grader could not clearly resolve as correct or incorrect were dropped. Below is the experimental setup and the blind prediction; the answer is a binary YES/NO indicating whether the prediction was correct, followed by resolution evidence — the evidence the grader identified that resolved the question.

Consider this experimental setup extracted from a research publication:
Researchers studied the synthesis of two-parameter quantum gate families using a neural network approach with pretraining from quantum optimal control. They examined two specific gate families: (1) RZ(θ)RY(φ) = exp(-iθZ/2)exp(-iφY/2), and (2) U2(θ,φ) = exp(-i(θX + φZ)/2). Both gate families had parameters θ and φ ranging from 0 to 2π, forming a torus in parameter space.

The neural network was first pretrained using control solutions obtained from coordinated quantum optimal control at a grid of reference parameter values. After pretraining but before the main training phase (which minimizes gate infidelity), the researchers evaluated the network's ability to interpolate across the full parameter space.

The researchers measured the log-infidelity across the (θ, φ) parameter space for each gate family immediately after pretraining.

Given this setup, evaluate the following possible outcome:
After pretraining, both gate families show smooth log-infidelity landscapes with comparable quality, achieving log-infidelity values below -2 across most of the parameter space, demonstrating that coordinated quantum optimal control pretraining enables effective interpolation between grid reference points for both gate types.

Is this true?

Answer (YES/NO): NO